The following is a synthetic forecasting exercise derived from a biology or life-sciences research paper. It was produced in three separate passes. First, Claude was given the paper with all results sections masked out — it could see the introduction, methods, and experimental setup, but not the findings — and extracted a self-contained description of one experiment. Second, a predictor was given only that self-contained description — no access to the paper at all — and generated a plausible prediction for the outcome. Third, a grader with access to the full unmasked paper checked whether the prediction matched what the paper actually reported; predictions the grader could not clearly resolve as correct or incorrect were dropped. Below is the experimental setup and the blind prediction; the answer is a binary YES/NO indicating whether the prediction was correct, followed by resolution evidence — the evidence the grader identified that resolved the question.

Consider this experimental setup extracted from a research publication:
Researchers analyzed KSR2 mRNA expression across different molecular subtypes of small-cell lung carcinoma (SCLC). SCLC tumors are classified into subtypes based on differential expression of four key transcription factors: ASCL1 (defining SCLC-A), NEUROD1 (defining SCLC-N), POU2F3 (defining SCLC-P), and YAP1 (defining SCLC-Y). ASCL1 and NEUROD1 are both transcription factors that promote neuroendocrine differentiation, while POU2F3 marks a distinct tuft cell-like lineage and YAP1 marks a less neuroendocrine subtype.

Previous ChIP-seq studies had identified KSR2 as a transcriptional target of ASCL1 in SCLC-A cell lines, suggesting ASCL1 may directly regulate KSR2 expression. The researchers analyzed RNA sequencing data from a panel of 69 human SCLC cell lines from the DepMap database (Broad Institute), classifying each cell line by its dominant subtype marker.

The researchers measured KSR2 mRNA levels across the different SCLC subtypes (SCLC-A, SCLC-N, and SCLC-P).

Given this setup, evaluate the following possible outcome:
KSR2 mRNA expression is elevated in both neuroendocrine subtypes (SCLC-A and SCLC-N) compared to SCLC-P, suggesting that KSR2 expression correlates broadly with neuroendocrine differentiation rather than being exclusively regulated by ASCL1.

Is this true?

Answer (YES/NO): NO